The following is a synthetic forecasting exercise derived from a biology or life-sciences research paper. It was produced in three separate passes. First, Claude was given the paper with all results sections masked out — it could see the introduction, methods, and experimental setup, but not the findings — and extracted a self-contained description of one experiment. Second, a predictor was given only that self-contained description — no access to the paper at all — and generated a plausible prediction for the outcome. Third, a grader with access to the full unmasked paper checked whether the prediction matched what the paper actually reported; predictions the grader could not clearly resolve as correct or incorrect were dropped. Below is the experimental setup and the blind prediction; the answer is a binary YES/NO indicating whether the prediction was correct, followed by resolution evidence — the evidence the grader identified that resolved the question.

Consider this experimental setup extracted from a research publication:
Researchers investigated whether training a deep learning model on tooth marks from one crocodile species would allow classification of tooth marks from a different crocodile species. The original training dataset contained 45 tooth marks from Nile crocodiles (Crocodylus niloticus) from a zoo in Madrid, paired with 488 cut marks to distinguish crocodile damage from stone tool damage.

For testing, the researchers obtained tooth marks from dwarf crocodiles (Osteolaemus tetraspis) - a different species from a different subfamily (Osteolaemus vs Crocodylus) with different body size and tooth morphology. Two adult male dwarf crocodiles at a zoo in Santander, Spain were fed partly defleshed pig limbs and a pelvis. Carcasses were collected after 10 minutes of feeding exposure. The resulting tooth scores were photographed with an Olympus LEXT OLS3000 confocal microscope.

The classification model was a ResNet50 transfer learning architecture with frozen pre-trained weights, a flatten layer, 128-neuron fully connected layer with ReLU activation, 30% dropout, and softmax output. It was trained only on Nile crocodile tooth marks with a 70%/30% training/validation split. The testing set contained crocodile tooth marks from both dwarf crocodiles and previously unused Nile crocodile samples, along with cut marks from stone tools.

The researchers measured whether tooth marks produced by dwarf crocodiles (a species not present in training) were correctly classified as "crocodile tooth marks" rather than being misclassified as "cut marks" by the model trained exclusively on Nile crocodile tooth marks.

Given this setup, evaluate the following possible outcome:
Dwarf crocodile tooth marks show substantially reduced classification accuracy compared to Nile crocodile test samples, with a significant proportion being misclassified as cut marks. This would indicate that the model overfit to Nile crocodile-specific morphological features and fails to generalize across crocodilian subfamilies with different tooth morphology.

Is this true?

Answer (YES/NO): NO